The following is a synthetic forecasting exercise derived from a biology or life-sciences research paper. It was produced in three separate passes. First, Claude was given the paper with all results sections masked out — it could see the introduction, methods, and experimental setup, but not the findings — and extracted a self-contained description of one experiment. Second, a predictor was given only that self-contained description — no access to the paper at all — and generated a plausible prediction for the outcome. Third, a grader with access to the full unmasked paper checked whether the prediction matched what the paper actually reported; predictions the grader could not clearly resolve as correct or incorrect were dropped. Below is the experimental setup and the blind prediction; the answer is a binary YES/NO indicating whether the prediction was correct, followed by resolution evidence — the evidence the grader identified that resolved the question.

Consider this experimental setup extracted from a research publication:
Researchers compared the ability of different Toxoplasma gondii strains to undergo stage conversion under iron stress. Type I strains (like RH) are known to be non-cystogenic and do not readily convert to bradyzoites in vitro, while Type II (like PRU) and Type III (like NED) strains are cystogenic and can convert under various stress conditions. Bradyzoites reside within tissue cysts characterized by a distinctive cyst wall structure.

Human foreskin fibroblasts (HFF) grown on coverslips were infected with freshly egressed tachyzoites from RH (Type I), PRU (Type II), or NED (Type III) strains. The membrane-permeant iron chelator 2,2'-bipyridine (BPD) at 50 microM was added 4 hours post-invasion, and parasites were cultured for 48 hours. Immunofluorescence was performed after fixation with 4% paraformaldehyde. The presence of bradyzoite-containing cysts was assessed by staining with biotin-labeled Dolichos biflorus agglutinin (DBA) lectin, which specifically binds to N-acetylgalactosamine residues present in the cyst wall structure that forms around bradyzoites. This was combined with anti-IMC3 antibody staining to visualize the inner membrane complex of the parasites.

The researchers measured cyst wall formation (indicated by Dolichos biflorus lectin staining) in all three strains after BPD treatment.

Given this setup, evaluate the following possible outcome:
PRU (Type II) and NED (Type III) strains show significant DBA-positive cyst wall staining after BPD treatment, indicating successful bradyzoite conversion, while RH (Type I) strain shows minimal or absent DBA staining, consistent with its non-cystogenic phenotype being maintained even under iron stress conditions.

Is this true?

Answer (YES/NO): NO